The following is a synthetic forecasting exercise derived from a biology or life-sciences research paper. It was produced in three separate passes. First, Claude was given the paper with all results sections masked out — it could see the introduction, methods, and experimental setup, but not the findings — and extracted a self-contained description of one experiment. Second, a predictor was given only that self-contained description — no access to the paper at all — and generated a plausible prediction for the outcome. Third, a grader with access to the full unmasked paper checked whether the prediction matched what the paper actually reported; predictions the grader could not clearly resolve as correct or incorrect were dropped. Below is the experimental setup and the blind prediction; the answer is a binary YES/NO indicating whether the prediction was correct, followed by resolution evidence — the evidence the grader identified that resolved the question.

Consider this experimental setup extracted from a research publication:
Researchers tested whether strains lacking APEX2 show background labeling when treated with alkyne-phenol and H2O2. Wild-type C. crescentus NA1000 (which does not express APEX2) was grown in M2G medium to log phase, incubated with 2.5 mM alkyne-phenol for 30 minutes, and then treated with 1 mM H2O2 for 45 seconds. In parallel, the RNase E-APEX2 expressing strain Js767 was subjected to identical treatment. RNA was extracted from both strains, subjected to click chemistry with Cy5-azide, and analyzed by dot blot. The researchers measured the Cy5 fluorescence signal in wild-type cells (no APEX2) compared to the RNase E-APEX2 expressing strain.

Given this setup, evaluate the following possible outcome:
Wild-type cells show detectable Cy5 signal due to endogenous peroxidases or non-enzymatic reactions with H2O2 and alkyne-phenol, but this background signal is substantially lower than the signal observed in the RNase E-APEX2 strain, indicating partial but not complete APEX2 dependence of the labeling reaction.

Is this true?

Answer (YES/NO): NO